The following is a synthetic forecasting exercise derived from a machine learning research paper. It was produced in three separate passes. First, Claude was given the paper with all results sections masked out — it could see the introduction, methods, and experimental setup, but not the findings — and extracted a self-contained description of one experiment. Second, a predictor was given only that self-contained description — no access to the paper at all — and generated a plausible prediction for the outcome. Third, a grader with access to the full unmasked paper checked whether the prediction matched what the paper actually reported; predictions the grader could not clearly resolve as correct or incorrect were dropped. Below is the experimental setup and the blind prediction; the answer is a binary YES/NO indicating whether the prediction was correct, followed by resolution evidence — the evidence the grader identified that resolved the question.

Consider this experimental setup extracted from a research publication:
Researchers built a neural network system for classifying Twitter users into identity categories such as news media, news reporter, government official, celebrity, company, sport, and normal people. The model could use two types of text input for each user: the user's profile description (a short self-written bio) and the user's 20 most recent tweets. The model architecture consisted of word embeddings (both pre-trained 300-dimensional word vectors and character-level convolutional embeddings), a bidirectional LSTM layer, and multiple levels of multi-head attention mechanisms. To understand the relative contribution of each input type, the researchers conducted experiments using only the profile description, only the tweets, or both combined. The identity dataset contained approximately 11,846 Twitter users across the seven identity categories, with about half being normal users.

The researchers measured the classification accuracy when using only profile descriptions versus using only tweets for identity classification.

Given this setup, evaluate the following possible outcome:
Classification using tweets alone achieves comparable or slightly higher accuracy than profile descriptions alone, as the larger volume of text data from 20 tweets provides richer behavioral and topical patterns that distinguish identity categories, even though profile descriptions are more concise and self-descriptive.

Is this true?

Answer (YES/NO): YES